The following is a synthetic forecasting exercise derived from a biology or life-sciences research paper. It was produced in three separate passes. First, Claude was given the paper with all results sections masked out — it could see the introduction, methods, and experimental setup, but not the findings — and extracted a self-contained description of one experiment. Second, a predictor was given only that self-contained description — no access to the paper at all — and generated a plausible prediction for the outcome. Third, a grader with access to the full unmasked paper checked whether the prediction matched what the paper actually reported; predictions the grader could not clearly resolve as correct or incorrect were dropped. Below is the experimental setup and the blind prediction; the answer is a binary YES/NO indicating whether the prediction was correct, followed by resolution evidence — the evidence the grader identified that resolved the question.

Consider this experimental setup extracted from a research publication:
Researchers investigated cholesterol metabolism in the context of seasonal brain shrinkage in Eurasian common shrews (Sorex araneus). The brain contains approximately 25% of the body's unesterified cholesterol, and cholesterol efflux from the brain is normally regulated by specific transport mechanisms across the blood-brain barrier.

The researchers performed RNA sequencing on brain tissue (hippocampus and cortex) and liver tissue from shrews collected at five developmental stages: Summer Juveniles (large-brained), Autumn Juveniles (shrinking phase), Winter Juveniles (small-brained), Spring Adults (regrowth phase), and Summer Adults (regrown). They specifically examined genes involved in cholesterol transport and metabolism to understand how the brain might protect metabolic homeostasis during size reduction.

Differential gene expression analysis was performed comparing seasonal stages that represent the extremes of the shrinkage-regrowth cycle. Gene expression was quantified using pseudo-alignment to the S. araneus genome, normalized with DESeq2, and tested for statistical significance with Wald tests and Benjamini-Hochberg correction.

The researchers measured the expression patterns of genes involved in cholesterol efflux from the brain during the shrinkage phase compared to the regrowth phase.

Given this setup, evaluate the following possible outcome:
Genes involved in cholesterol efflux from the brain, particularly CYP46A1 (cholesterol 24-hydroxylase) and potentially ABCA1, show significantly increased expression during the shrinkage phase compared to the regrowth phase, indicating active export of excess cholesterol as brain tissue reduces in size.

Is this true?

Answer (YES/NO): NO